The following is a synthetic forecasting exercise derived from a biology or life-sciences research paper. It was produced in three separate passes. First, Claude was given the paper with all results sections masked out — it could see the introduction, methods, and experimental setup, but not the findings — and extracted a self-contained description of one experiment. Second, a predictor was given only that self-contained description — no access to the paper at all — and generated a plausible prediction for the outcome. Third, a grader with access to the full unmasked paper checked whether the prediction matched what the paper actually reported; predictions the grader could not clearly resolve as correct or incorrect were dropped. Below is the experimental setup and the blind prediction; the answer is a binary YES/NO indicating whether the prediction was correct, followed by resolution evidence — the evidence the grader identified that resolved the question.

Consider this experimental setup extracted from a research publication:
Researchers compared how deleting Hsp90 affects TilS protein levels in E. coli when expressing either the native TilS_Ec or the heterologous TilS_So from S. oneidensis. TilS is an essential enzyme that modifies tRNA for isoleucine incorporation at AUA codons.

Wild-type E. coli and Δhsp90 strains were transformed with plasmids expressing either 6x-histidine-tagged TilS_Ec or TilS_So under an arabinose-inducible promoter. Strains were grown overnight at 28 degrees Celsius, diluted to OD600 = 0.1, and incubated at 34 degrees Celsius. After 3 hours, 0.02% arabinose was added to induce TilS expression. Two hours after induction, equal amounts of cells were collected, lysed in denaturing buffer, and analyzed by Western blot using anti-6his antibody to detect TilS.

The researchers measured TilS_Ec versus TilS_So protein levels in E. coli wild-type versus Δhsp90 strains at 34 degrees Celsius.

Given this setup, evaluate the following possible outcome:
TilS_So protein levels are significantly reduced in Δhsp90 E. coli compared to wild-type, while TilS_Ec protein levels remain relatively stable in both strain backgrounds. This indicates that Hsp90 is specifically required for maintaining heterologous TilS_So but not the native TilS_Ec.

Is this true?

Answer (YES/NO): YES